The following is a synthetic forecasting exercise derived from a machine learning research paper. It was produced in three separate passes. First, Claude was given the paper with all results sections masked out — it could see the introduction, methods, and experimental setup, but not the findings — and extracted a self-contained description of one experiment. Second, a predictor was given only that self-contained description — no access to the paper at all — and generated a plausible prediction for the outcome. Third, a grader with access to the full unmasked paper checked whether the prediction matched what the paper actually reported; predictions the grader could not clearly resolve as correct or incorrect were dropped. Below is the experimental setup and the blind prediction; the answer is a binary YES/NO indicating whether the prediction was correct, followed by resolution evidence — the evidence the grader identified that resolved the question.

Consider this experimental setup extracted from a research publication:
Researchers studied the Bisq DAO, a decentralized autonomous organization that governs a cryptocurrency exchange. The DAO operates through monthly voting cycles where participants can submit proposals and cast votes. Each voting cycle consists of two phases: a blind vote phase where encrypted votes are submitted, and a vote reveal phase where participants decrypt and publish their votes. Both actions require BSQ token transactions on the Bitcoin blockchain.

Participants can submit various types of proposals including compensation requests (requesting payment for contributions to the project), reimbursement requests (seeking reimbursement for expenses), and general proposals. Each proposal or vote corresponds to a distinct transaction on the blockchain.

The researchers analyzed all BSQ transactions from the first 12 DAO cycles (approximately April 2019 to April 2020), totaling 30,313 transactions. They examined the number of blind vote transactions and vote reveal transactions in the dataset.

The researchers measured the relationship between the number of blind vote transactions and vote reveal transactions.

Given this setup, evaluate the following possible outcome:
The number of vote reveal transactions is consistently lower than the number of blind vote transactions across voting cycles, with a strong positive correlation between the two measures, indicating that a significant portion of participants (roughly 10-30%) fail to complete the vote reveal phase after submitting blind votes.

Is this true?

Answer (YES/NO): NO